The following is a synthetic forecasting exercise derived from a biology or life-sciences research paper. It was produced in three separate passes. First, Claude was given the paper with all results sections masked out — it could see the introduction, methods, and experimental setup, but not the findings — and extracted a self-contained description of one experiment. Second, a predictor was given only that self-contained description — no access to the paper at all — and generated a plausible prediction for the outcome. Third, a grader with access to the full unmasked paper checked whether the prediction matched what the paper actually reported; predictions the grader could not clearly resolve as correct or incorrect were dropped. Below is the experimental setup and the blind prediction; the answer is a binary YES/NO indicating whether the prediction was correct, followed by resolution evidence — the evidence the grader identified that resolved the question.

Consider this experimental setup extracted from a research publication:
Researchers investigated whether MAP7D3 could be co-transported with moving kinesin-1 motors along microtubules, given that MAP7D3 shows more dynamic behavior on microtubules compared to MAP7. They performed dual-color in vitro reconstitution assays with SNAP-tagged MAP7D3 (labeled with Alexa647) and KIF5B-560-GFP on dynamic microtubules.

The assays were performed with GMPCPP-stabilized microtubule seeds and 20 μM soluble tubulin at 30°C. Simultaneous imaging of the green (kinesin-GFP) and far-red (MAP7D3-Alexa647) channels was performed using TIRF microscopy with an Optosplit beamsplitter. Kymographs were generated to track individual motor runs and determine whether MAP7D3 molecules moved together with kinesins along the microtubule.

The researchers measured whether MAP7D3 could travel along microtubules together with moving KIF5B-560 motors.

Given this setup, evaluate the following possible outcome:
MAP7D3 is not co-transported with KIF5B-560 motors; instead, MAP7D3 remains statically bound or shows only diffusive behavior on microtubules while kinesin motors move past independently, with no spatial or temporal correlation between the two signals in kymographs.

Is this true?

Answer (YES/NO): NO